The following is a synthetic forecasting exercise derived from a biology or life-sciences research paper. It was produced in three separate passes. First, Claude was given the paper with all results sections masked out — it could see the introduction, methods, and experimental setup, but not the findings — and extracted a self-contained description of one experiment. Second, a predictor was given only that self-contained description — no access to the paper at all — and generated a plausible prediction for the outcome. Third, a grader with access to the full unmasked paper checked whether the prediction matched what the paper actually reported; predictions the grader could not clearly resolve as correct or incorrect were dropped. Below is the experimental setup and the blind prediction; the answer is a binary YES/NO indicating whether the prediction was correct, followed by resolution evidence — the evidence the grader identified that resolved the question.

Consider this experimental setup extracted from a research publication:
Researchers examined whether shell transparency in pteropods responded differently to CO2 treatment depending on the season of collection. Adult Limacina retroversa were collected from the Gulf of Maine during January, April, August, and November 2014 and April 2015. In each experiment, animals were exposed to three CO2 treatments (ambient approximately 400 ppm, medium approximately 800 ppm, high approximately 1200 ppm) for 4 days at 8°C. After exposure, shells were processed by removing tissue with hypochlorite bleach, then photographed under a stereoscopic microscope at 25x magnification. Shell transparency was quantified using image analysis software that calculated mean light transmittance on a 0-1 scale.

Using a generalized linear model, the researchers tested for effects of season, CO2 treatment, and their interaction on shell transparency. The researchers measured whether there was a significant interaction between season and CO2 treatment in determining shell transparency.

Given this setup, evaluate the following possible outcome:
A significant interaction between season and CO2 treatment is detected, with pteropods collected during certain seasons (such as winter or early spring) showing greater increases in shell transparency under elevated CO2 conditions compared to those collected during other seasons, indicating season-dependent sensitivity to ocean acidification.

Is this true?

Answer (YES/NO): NO